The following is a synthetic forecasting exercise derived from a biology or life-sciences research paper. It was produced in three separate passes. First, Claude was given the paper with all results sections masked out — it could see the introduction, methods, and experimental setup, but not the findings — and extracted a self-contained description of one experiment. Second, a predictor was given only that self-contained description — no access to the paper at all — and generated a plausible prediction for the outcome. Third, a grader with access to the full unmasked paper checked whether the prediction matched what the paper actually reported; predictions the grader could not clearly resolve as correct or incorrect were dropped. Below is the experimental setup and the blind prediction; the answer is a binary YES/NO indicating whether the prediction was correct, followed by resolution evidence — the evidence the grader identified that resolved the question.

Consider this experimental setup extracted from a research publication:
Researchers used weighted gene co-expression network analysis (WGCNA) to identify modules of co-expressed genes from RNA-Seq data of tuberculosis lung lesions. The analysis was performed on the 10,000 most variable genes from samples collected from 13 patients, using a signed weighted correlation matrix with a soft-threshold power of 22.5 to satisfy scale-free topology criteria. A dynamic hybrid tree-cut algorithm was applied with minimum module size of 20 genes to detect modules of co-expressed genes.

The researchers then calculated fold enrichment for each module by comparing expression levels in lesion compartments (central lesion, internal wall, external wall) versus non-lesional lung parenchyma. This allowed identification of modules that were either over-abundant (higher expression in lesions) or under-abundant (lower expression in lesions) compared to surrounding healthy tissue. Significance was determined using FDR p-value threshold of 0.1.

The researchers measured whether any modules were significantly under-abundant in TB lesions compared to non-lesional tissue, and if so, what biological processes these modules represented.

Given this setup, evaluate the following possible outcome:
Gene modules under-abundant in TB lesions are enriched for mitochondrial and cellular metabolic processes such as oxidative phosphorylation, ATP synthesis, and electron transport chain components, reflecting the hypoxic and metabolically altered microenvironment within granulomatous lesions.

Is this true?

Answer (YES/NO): NO